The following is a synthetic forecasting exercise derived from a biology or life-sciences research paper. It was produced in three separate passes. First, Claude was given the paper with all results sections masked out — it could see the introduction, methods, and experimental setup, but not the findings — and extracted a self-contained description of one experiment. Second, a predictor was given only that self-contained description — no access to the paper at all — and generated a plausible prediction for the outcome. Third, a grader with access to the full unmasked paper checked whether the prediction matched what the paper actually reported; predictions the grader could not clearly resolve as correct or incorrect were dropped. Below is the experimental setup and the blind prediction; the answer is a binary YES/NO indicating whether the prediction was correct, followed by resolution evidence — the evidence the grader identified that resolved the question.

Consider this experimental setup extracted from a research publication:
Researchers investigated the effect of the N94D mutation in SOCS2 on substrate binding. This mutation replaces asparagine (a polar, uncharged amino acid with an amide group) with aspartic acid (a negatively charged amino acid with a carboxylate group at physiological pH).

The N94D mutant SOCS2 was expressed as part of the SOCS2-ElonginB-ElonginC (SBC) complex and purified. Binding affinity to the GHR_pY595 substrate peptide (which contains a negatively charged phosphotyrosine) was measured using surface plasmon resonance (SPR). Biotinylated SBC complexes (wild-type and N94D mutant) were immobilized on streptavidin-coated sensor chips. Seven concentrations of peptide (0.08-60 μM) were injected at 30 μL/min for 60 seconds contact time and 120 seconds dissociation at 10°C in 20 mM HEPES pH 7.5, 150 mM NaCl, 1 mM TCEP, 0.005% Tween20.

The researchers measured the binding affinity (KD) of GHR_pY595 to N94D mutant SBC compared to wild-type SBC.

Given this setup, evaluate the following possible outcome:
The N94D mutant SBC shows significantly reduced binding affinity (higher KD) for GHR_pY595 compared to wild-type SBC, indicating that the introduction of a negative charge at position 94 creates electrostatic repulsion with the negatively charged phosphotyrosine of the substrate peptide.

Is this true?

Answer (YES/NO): YES